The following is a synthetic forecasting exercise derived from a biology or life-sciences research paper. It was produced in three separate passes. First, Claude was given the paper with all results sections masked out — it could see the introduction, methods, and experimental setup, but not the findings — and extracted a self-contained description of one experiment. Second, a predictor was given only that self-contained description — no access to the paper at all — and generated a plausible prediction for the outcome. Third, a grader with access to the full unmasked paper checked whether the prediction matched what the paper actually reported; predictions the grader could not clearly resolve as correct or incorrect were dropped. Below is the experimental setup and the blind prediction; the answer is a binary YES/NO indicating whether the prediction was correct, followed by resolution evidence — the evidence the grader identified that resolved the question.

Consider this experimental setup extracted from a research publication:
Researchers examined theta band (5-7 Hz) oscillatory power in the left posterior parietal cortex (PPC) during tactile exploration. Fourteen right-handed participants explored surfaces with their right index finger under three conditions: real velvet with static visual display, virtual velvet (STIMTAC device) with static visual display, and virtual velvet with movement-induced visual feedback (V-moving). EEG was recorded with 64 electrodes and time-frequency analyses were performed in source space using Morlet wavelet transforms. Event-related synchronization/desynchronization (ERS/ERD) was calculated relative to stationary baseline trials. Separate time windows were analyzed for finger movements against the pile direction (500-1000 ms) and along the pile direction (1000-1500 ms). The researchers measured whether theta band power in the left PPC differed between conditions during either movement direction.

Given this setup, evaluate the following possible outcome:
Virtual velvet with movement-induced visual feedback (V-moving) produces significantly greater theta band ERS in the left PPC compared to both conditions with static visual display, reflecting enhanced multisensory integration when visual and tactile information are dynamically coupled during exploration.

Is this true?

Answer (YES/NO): YES